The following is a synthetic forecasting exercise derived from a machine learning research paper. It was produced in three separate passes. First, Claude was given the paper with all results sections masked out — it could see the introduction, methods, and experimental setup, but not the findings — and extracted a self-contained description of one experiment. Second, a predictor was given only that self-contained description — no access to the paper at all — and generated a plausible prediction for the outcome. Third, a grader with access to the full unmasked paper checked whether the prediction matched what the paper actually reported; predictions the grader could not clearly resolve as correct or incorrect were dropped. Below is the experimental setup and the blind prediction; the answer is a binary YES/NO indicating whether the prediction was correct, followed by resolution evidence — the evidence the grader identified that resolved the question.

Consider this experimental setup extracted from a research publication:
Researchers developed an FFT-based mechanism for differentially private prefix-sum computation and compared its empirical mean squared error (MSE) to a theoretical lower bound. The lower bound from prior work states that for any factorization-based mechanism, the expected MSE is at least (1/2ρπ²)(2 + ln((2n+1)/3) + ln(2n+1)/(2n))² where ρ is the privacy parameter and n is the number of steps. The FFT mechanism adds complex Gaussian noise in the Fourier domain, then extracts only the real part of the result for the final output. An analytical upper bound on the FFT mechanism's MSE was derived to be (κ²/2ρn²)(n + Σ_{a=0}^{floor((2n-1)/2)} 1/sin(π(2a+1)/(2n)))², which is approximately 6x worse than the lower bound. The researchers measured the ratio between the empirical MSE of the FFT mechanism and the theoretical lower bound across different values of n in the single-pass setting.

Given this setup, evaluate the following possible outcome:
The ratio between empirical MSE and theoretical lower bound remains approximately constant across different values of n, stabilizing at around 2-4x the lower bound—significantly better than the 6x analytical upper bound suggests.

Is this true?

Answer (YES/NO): NO